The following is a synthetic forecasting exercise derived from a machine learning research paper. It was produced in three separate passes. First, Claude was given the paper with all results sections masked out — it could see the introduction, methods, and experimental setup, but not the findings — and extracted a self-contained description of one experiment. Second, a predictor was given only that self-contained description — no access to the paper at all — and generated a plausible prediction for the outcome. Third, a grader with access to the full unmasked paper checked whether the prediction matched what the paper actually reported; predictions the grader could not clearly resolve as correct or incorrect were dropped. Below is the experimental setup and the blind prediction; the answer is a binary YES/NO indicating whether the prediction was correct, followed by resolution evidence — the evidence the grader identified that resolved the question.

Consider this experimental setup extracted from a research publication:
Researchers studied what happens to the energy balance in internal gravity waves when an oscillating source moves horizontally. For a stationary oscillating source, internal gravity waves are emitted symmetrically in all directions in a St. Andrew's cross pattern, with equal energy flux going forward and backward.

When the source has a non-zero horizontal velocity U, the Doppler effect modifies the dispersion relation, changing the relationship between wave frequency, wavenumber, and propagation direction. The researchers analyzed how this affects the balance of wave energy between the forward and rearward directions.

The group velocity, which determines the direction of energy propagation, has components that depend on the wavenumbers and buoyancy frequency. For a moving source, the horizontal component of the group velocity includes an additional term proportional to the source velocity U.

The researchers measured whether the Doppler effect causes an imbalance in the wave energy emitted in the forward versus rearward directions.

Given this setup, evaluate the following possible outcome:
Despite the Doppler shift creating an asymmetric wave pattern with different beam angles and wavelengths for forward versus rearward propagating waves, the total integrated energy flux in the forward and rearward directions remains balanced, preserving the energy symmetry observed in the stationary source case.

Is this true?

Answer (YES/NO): NO